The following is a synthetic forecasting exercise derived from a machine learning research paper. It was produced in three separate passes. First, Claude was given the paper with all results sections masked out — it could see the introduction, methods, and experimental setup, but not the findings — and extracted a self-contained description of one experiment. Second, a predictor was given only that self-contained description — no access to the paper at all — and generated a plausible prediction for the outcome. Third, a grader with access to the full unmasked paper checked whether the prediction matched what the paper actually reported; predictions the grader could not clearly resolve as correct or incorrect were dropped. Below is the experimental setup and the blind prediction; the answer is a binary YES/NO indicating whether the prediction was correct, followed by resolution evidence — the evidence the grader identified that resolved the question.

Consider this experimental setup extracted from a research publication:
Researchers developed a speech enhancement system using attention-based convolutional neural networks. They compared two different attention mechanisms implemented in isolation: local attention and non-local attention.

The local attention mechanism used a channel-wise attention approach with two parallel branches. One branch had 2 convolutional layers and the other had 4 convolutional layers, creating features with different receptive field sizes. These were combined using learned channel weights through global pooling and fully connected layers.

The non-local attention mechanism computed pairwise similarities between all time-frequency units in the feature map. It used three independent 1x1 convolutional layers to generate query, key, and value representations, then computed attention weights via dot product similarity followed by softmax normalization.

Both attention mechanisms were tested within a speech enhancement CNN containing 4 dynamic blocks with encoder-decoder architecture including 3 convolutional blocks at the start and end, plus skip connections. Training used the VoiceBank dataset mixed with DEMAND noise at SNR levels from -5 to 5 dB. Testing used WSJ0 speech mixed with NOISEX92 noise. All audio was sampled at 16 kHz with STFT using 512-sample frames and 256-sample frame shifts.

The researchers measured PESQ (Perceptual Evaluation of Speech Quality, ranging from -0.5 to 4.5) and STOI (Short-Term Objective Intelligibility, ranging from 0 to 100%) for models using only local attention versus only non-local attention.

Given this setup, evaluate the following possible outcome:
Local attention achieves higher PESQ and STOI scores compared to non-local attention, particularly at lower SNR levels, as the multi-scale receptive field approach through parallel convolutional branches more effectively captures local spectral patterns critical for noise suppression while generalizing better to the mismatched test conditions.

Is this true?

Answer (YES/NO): NO